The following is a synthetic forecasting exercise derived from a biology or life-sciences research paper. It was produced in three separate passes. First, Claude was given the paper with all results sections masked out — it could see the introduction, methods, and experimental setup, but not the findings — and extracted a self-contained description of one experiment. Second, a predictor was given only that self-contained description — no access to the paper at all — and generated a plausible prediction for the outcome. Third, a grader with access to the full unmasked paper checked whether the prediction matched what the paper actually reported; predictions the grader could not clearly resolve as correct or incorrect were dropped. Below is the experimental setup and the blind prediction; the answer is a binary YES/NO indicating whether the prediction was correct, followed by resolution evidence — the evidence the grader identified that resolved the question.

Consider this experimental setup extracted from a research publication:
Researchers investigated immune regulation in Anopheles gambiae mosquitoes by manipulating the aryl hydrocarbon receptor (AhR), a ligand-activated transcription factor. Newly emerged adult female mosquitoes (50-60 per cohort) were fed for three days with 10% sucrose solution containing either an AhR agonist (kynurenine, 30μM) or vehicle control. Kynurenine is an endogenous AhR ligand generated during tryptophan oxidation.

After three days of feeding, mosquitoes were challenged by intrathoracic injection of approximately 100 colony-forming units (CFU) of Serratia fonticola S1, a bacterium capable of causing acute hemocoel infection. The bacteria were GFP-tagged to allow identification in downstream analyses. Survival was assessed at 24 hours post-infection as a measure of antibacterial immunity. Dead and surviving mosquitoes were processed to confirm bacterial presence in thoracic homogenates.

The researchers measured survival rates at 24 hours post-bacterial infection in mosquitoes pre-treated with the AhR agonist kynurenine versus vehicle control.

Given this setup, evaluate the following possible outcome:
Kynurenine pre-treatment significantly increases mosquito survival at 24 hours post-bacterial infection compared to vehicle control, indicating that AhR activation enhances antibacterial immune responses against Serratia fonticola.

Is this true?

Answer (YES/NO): NO